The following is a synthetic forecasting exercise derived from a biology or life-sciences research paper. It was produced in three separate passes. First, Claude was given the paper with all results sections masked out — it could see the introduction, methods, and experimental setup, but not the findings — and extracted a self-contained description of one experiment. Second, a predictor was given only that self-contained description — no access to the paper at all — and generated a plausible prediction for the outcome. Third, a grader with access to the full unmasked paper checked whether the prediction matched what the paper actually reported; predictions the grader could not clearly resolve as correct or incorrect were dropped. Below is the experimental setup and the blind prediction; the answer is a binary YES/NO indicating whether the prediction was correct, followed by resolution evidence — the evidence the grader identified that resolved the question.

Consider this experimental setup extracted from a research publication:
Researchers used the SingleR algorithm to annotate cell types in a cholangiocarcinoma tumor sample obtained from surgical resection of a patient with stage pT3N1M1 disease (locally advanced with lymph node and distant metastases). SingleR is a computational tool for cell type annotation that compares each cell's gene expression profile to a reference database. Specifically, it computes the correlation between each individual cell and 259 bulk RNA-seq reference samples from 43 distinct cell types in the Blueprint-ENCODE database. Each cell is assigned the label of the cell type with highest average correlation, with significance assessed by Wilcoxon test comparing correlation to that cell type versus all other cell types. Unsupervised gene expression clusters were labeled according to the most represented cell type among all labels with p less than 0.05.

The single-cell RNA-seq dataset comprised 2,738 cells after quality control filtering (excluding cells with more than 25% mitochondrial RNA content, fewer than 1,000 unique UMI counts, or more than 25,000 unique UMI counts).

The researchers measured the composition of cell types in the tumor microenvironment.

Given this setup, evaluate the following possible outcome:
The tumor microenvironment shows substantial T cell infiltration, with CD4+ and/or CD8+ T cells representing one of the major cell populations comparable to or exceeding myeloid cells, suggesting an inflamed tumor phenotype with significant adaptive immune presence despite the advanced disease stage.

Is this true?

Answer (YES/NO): YES